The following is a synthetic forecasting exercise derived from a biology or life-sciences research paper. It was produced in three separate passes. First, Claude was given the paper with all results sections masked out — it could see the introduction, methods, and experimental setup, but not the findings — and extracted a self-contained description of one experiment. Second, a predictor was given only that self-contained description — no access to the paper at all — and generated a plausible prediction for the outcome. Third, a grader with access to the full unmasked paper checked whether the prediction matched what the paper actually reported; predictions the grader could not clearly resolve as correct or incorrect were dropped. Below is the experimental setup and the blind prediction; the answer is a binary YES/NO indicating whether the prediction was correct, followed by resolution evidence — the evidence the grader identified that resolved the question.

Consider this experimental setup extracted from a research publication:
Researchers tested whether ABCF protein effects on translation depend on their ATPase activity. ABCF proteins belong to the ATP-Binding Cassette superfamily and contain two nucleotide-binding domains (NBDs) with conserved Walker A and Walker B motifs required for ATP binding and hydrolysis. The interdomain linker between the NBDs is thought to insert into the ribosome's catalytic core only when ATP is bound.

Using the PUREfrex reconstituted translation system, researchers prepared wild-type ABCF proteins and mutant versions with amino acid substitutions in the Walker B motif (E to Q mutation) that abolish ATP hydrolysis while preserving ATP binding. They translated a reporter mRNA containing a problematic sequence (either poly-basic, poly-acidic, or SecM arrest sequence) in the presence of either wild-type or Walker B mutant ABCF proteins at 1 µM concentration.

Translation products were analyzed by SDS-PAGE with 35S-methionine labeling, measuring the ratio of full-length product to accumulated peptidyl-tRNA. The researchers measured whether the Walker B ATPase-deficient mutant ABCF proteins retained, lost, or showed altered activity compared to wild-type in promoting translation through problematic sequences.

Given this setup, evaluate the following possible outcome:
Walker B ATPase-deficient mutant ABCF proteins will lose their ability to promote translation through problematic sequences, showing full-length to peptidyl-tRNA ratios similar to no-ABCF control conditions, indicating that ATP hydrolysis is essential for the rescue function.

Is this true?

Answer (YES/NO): NO